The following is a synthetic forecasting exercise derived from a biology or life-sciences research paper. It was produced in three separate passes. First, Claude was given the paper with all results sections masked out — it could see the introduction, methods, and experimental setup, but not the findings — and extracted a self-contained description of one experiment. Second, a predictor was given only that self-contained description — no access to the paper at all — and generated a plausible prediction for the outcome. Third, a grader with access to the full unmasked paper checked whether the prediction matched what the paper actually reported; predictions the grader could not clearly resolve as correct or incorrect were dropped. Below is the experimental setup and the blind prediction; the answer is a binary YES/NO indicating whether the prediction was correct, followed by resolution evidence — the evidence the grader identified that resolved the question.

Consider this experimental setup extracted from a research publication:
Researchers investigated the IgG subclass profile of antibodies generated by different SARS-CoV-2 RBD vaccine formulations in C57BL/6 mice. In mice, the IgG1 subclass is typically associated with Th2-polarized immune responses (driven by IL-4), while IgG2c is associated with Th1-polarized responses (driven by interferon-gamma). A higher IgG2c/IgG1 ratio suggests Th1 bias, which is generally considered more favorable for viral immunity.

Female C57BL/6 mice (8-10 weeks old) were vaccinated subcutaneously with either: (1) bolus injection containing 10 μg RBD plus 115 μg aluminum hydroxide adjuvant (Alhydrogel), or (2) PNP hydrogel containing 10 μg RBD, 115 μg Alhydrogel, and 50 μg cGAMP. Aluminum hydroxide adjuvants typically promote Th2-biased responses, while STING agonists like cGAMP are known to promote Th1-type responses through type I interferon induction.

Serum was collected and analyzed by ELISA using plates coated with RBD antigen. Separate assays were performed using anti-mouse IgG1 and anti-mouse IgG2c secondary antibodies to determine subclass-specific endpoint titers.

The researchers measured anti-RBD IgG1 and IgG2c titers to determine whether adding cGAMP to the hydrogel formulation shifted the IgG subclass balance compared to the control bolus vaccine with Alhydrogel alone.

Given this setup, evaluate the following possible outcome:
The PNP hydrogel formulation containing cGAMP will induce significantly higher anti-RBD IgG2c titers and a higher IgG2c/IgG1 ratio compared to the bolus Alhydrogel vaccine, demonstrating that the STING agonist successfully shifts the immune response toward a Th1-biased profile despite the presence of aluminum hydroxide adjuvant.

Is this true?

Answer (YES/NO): NO